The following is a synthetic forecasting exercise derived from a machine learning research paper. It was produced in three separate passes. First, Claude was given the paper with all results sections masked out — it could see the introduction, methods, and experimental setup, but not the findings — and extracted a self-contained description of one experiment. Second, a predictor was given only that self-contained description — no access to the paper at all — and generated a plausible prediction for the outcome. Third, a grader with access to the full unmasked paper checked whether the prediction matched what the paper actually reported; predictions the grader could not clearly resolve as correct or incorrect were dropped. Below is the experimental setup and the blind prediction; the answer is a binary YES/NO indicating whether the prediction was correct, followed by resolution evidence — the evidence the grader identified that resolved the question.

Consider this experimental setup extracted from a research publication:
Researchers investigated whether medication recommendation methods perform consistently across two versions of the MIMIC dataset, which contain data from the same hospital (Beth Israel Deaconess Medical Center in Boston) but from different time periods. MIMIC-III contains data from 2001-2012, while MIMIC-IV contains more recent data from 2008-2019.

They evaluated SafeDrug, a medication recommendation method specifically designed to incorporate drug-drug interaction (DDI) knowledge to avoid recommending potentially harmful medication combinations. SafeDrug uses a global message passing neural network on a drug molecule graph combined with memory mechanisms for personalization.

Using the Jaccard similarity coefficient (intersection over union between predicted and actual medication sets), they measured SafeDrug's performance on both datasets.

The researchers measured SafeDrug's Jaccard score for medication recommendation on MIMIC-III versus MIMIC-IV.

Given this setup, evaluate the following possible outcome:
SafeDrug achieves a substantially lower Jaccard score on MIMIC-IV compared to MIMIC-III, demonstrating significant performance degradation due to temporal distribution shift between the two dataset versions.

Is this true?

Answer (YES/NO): NO